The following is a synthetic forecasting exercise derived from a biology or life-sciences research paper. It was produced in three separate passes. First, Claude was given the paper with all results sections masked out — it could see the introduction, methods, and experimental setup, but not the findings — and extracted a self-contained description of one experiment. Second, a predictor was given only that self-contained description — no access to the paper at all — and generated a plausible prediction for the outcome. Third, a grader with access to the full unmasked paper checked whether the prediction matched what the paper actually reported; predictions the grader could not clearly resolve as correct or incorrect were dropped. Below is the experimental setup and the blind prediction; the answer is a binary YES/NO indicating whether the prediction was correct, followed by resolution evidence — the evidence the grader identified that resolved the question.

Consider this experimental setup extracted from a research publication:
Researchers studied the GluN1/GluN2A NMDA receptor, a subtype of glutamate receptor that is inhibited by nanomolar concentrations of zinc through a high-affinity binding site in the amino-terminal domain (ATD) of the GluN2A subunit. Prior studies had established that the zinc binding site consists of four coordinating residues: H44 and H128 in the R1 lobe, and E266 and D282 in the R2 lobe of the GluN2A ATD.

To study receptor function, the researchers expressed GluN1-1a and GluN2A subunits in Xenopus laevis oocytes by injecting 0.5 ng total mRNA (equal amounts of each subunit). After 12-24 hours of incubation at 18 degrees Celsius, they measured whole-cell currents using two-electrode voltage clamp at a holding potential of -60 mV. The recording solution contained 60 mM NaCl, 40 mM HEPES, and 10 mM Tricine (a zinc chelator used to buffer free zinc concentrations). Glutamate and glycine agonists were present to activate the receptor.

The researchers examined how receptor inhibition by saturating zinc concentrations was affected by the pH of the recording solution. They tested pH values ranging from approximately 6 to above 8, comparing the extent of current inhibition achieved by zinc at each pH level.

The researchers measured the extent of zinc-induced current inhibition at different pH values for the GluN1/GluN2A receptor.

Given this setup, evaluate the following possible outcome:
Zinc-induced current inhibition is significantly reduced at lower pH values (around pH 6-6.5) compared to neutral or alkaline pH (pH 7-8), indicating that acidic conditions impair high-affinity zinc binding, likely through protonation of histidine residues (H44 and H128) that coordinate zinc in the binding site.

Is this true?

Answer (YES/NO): NO